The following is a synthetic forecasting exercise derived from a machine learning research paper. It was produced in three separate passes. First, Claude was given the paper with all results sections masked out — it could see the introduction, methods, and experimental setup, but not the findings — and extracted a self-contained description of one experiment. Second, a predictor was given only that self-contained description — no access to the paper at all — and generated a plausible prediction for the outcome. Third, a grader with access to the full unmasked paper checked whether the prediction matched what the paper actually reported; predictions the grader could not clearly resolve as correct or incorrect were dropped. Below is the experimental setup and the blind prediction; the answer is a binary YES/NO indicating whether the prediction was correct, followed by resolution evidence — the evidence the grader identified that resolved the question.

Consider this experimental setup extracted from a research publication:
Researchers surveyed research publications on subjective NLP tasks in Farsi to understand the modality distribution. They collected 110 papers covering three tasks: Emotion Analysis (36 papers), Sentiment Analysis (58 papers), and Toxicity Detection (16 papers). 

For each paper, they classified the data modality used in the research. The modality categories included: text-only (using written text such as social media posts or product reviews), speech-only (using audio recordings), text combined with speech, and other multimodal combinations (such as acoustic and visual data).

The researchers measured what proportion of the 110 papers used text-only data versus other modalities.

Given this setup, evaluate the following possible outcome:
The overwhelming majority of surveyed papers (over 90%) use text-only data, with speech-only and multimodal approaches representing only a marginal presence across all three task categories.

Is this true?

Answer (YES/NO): NO